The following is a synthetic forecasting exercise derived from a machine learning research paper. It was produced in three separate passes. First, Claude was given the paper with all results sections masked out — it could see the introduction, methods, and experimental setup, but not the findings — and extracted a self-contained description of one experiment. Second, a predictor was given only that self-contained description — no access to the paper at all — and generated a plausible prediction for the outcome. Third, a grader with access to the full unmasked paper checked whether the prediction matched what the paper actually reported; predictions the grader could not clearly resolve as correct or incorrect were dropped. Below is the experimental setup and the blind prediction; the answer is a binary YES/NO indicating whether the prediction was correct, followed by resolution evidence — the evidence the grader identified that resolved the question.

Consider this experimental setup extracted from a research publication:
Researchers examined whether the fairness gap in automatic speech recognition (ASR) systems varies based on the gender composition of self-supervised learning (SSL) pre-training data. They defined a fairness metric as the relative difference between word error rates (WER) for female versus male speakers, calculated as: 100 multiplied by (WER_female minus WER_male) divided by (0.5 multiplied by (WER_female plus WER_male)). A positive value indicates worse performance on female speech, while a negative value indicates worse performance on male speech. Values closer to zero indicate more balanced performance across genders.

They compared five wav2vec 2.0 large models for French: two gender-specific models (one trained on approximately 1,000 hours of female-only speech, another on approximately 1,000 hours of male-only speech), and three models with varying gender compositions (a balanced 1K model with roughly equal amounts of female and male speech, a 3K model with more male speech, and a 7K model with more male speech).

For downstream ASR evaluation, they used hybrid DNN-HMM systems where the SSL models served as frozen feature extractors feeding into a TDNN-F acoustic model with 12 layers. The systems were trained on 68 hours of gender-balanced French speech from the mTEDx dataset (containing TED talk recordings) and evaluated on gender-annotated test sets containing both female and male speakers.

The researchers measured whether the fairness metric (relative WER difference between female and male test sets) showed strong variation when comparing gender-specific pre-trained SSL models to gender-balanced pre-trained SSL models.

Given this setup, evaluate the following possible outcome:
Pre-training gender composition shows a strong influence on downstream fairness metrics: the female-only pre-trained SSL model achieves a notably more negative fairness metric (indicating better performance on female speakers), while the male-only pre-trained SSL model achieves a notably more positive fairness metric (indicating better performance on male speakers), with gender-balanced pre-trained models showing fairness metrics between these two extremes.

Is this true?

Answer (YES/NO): NO